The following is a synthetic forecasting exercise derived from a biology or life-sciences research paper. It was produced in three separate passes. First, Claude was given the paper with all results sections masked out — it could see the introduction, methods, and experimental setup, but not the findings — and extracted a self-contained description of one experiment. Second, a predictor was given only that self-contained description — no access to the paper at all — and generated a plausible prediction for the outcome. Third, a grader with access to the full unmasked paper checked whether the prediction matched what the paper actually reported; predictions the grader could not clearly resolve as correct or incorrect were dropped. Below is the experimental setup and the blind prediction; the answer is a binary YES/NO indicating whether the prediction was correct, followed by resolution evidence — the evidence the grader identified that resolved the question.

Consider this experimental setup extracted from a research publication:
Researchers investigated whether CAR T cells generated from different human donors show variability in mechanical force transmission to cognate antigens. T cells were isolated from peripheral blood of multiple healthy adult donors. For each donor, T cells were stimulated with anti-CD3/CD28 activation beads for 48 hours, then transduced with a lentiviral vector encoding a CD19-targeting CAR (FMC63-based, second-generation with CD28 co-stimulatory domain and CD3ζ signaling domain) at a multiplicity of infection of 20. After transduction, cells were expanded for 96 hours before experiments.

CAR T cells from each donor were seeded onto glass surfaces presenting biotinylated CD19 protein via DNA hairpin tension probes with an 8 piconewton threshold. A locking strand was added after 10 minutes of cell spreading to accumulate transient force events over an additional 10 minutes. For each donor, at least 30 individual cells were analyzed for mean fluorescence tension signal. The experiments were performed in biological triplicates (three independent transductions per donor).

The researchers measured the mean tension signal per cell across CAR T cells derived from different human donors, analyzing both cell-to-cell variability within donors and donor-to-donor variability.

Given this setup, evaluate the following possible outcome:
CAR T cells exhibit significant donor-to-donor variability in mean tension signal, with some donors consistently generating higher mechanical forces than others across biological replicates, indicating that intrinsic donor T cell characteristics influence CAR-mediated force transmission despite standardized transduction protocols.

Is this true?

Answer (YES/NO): YES